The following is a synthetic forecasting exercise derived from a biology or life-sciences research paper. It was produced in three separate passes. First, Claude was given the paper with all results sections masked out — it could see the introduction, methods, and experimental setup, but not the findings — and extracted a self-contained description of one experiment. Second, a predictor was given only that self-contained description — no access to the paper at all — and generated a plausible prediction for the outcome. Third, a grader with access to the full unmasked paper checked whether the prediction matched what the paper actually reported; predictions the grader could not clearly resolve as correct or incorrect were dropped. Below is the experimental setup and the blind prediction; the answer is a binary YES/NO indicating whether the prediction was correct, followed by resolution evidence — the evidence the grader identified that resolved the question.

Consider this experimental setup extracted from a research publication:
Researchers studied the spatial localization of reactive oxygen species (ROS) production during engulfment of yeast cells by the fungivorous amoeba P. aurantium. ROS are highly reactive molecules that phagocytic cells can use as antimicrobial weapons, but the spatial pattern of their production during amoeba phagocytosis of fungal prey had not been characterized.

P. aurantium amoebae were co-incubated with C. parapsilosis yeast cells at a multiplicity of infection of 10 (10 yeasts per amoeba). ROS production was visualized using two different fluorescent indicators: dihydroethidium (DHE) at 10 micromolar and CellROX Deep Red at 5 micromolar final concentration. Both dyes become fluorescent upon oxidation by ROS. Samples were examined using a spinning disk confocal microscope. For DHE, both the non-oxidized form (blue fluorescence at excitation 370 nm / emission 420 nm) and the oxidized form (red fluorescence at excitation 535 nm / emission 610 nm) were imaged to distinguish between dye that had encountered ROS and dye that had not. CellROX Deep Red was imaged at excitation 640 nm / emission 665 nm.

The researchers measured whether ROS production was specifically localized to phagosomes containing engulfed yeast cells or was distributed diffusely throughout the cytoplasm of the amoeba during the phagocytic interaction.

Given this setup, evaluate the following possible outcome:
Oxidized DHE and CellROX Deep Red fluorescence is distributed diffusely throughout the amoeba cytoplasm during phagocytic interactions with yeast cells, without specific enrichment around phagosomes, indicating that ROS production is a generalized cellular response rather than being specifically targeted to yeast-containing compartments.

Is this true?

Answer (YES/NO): NO